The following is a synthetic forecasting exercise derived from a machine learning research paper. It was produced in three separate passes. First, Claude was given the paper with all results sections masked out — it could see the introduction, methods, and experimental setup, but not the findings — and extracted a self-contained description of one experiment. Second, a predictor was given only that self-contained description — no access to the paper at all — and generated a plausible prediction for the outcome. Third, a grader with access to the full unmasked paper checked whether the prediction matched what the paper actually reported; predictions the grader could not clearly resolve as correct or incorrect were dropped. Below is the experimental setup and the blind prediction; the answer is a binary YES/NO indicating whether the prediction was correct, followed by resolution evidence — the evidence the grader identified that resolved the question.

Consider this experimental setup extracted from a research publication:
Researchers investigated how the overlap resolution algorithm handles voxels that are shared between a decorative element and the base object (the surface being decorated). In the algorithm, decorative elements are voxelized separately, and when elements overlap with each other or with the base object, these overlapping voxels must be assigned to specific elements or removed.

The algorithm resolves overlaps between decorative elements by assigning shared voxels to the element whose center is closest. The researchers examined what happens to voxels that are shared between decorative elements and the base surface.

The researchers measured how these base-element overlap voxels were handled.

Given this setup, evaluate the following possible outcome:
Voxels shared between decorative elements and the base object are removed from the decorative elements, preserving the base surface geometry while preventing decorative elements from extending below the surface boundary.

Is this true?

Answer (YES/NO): YES